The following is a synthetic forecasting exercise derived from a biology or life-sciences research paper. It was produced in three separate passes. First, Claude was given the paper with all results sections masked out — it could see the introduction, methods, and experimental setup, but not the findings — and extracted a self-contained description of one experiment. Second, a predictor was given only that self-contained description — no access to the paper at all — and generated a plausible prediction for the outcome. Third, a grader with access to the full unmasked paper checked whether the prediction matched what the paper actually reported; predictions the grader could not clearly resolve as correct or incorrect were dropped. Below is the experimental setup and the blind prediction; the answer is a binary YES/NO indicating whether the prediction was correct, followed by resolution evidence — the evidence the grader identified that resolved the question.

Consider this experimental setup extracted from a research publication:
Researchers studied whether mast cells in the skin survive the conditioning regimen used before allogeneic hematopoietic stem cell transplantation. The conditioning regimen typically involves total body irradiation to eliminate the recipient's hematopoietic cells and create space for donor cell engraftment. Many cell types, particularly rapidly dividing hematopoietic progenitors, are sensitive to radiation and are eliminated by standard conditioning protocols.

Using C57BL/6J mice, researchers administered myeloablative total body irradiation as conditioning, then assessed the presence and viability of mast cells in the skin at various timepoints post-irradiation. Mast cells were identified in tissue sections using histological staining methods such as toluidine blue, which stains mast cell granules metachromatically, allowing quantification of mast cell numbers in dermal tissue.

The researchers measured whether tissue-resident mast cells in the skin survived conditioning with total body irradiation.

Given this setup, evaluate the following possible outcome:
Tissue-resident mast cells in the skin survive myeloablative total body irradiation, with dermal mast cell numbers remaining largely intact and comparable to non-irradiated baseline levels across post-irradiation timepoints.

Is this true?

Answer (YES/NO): YES